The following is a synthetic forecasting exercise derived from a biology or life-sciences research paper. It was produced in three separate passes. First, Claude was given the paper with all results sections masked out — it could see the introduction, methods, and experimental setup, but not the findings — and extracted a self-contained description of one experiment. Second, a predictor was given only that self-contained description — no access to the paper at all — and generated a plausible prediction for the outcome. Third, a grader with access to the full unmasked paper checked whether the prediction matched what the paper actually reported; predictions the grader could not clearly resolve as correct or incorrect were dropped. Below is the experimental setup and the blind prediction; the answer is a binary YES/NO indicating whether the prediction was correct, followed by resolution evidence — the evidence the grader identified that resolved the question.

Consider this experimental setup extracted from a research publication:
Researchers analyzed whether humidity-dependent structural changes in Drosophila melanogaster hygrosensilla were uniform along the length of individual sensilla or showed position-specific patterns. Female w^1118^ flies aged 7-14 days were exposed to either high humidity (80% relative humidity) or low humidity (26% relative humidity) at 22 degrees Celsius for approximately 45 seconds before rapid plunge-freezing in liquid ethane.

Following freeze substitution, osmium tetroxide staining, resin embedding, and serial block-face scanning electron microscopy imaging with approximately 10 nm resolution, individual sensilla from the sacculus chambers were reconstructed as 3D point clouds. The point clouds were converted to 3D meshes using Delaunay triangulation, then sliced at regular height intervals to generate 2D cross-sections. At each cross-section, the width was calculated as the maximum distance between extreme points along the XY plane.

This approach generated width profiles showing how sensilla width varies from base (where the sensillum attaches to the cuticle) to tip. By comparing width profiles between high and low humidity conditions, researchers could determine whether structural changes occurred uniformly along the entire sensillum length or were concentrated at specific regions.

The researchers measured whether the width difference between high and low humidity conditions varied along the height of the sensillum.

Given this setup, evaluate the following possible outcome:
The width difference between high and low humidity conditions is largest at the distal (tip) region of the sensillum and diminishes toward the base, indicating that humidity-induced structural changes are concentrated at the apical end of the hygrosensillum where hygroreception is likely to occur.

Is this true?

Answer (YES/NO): NO